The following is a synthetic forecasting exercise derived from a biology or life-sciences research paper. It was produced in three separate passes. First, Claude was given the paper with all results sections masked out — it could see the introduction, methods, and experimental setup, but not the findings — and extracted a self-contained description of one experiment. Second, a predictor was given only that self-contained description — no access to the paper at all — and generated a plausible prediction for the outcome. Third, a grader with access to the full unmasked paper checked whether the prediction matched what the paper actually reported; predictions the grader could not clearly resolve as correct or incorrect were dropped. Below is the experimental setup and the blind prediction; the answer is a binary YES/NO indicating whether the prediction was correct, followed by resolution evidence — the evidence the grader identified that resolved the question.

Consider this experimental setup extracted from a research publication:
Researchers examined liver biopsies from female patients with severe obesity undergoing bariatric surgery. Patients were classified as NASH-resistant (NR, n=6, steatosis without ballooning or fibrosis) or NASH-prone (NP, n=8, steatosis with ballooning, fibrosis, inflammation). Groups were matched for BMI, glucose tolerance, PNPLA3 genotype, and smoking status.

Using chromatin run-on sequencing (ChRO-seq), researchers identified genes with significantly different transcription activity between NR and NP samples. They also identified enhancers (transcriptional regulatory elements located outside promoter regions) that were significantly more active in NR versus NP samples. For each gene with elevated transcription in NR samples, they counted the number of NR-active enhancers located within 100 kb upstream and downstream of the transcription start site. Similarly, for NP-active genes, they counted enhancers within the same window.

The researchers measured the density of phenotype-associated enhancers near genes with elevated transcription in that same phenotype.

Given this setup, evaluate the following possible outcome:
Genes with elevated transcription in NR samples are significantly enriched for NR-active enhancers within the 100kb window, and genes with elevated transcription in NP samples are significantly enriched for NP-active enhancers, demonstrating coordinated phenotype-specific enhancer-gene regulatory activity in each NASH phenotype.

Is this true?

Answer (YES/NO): YES